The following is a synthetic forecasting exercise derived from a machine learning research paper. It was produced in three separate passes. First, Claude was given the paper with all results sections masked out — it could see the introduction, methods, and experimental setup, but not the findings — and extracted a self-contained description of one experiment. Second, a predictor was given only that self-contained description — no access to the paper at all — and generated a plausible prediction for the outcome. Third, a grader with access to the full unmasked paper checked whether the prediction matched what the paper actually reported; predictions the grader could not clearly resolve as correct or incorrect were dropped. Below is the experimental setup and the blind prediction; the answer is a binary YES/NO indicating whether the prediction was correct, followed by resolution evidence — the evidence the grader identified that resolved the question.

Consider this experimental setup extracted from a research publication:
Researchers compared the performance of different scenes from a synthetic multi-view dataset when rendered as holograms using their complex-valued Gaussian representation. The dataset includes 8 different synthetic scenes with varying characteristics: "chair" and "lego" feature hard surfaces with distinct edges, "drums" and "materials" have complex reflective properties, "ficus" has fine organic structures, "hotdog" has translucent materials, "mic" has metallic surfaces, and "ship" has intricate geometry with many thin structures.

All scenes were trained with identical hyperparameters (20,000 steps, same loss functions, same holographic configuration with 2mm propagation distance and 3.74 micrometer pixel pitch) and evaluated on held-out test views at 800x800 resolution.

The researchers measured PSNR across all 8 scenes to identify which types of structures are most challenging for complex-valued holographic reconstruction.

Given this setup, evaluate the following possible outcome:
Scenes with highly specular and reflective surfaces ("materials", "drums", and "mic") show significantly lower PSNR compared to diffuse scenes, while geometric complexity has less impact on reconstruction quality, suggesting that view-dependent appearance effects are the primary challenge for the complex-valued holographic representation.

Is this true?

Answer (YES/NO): NO